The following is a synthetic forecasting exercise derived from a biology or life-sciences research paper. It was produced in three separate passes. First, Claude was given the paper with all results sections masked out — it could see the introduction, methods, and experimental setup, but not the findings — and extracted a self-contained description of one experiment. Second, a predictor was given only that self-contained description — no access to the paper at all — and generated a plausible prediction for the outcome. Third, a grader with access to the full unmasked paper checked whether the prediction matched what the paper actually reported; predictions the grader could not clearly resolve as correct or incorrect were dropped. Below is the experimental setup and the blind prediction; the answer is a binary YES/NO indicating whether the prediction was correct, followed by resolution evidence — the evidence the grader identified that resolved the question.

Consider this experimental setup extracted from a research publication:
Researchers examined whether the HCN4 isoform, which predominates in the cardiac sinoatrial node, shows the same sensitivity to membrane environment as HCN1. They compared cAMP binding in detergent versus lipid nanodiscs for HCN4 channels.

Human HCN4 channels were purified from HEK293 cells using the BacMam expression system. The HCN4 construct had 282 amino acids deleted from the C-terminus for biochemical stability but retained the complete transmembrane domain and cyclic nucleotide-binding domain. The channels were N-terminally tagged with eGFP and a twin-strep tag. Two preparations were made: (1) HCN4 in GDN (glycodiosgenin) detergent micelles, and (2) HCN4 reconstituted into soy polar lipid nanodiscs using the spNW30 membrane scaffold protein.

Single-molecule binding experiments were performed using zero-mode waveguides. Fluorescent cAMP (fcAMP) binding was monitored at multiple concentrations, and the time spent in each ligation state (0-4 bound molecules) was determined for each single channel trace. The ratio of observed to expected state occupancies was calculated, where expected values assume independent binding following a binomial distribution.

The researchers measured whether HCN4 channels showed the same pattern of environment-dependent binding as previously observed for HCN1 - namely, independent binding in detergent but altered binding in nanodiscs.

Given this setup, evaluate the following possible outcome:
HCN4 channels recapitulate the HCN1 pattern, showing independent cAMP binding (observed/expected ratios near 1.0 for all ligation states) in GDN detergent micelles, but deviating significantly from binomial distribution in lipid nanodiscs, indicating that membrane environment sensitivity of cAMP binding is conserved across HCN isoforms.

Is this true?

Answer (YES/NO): YES